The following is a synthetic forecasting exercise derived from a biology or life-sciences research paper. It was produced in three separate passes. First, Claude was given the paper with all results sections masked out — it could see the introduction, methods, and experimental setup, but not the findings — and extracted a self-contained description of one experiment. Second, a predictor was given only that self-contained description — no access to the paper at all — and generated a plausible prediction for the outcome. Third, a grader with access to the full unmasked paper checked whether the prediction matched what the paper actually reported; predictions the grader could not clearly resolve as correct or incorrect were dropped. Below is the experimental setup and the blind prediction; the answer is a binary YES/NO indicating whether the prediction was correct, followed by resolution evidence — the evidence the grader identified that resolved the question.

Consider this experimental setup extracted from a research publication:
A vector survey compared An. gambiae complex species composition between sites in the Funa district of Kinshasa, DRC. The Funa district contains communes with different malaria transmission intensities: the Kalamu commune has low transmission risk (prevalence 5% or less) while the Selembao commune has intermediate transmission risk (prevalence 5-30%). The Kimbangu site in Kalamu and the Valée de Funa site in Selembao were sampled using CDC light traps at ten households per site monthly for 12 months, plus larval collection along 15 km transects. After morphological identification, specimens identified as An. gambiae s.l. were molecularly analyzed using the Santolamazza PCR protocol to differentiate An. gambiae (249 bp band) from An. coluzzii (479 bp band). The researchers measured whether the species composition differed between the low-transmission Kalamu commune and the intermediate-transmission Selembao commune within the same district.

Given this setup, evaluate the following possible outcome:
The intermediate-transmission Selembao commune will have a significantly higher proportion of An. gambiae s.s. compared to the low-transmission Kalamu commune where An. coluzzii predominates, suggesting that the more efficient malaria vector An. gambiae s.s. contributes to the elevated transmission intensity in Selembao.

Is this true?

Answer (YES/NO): NO